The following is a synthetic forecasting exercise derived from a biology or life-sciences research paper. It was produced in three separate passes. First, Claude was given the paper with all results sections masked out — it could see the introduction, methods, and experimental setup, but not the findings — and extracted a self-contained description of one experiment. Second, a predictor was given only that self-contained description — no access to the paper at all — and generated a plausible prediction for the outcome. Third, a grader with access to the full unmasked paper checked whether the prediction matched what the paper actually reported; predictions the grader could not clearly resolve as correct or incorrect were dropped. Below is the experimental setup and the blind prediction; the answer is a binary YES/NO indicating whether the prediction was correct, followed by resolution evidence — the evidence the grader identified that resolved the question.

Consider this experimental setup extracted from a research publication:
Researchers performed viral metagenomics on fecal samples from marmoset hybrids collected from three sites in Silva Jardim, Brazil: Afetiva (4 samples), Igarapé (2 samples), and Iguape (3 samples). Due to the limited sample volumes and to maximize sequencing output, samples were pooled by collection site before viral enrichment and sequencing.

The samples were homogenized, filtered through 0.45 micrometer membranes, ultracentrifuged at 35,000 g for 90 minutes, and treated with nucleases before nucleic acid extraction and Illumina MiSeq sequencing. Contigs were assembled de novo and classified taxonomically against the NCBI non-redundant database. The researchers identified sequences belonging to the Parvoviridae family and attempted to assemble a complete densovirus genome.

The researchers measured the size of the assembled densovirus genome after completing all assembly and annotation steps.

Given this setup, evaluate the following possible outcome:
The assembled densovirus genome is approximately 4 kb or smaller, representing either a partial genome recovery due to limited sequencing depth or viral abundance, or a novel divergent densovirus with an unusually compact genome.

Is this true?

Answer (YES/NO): NO